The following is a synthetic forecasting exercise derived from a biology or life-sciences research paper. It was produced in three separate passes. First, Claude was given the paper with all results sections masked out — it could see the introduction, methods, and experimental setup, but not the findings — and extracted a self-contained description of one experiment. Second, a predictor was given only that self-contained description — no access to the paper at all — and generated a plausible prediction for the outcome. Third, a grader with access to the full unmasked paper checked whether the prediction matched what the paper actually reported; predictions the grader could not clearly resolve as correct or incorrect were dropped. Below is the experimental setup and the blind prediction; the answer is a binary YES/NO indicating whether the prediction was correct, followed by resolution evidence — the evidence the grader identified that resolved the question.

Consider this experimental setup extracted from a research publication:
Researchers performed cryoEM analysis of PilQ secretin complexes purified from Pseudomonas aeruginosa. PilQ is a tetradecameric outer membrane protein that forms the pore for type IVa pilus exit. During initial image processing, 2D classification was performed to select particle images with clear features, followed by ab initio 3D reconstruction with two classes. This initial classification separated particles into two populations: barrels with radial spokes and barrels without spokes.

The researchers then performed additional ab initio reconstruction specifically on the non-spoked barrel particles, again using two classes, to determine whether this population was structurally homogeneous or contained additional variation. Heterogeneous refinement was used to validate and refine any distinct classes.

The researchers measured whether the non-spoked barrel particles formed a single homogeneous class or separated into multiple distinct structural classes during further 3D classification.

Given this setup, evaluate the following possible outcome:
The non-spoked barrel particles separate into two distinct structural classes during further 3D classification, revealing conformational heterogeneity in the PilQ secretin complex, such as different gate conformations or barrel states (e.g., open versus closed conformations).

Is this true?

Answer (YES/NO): YES